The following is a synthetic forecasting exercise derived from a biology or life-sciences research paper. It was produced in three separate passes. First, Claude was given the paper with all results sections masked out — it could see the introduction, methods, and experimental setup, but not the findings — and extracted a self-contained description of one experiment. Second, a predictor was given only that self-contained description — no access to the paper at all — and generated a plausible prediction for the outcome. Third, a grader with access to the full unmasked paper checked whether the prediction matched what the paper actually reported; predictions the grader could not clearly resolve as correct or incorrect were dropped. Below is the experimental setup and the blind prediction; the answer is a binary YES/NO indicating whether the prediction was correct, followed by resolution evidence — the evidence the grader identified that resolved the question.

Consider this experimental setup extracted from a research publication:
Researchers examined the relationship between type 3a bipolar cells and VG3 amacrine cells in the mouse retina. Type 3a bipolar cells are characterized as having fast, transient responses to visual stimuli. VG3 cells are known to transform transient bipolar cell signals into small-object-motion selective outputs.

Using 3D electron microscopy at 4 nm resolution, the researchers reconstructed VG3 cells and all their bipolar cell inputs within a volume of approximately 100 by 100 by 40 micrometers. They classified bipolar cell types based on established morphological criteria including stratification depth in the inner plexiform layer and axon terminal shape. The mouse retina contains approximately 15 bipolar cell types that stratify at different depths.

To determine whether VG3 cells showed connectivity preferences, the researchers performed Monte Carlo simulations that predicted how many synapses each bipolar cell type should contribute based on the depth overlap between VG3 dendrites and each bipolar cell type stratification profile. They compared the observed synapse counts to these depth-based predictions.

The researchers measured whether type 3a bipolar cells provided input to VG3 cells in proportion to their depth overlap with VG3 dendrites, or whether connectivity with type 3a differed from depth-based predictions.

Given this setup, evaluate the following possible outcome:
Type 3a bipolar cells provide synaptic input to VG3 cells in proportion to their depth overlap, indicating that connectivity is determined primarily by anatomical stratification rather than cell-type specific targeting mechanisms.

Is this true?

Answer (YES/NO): NO